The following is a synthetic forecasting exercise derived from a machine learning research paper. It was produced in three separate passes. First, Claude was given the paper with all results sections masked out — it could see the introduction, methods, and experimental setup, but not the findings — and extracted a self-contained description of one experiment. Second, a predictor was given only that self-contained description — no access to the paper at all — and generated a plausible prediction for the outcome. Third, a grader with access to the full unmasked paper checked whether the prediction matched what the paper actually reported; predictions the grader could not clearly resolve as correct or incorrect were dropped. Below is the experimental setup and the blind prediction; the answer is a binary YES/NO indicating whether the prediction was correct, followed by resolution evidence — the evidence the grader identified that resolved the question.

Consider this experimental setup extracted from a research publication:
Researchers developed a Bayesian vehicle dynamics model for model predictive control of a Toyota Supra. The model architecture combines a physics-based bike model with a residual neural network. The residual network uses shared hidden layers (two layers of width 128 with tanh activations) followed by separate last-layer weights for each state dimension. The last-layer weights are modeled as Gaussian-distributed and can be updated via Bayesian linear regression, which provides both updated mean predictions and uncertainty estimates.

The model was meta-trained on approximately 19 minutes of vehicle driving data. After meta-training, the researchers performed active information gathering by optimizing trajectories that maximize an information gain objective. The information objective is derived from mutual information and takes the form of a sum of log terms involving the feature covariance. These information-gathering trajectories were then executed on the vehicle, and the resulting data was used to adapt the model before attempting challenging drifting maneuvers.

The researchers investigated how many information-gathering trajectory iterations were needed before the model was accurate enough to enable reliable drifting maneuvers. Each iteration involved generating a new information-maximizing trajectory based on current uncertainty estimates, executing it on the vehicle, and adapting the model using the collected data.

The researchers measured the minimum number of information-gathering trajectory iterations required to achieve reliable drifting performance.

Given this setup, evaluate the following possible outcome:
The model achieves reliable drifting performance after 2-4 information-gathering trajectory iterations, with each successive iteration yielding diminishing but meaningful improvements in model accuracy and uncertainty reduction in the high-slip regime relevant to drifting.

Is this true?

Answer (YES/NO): YES